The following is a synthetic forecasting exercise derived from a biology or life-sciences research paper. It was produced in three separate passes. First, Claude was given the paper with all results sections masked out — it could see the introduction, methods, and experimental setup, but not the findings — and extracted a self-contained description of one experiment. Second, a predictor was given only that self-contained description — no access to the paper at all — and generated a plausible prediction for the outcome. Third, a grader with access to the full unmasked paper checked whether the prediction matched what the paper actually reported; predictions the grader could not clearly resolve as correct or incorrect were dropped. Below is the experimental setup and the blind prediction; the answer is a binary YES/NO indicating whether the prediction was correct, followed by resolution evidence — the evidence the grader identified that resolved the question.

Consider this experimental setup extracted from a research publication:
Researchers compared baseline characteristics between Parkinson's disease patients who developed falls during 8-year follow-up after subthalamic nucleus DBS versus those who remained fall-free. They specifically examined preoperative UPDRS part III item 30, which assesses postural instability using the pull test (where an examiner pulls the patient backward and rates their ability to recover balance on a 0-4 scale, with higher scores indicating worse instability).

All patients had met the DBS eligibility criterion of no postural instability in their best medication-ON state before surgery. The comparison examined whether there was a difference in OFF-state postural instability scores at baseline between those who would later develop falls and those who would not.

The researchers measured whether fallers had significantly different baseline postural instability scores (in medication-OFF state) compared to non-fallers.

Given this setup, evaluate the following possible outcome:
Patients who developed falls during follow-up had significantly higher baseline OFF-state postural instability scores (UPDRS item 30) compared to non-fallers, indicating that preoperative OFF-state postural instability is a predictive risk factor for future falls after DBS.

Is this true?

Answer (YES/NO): YES